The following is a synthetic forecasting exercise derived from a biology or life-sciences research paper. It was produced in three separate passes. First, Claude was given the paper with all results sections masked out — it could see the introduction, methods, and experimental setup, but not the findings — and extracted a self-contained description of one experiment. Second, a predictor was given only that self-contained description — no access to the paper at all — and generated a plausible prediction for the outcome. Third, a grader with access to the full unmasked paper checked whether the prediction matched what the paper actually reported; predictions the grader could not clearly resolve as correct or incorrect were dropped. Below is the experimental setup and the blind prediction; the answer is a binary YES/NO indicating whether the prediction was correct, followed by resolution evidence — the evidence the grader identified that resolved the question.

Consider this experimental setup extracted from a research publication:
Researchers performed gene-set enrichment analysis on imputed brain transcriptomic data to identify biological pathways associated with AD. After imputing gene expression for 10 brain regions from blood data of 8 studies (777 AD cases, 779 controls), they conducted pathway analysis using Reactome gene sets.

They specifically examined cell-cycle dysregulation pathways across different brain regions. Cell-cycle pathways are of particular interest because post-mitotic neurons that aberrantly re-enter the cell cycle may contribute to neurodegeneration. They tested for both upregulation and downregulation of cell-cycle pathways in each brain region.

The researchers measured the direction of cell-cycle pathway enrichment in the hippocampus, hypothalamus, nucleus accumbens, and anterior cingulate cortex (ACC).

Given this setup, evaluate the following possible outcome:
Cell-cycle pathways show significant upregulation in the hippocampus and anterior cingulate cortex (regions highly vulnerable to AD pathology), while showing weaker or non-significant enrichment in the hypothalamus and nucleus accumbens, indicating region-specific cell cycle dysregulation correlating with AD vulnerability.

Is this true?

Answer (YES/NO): NO